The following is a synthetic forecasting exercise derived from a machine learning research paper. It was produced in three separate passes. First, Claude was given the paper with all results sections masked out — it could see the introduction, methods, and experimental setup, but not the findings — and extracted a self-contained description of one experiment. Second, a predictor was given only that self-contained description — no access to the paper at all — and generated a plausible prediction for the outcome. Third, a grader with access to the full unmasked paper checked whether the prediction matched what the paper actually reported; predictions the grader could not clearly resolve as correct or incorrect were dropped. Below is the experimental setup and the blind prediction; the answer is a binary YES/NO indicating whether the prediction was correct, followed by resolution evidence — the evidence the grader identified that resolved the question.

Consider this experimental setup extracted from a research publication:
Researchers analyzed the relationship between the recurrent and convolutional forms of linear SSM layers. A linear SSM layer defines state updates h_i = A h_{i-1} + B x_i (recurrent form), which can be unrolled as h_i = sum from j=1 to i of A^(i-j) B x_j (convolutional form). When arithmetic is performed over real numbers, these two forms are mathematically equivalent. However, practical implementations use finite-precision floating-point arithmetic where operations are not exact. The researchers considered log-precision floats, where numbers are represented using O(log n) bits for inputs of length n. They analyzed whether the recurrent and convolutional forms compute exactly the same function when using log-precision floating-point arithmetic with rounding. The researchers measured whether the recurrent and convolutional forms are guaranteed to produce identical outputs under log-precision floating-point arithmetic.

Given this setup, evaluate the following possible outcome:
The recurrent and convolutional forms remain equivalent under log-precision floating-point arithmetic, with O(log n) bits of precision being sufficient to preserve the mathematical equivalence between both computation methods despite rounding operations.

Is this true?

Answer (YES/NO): NO